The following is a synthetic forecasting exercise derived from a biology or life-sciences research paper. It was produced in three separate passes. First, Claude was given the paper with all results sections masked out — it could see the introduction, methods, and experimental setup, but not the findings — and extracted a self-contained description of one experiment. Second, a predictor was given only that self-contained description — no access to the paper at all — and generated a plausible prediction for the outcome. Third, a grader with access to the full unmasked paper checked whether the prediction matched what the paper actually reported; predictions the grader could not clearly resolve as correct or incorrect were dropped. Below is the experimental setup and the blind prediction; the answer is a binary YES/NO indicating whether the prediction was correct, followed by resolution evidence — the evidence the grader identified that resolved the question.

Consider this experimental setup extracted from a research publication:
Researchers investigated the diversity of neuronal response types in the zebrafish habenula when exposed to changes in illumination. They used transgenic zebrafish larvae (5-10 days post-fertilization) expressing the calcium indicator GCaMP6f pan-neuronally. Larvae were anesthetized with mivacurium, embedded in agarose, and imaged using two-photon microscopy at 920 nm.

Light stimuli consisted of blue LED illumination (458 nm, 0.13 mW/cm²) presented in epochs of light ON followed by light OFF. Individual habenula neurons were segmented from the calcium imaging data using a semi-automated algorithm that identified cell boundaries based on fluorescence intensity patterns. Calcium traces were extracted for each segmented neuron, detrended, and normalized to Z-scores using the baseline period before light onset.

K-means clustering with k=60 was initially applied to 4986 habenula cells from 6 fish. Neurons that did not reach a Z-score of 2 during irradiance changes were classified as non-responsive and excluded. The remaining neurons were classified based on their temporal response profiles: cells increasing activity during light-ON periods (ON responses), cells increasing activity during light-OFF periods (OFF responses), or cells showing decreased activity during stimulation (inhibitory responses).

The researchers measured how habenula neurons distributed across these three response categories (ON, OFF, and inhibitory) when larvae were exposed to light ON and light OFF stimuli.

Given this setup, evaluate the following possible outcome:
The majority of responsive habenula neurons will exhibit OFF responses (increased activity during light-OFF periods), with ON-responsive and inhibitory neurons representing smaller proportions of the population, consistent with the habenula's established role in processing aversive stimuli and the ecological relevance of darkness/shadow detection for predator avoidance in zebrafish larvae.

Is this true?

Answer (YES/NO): NO